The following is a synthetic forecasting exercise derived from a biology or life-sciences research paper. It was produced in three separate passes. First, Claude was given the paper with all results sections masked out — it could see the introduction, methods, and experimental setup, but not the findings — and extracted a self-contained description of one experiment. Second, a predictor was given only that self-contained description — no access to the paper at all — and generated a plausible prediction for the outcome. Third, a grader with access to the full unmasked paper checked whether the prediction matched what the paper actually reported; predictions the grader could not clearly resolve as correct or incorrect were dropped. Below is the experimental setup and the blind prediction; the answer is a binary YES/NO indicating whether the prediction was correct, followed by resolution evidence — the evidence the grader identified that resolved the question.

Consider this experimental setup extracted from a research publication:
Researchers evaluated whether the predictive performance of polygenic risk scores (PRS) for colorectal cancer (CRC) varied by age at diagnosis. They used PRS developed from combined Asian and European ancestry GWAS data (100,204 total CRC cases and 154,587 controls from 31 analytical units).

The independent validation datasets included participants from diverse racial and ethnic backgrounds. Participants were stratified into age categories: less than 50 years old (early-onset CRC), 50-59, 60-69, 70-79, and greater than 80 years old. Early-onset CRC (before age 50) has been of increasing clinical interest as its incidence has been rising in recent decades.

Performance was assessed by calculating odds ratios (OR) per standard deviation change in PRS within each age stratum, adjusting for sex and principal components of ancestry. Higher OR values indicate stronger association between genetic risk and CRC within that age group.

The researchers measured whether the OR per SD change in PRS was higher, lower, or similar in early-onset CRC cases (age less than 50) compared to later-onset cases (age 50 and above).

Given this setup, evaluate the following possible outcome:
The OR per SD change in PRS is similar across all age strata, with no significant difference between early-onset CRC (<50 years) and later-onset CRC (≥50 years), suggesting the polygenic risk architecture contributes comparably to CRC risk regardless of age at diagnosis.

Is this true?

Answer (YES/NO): NO